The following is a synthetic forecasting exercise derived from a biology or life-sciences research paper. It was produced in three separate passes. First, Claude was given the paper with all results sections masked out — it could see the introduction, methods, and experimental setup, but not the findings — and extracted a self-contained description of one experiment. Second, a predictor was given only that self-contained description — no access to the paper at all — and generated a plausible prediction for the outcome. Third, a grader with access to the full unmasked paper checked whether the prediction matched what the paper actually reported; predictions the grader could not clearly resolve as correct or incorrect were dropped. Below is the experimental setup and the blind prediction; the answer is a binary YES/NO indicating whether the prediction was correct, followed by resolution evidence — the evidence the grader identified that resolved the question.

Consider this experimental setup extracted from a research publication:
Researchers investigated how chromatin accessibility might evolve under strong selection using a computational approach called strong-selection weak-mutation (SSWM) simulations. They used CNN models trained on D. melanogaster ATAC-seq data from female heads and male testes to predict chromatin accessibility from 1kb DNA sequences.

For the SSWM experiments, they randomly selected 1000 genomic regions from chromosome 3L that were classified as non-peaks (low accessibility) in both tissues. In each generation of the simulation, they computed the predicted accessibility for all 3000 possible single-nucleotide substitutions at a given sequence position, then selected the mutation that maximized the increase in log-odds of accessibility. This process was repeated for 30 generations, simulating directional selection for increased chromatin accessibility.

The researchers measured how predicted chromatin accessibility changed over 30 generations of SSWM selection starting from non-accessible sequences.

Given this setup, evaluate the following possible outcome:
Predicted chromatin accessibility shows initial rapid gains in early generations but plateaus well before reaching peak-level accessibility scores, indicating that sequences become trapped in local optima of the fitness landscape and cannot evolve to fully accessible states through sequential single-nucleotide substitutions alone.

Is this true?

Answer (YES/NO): NO